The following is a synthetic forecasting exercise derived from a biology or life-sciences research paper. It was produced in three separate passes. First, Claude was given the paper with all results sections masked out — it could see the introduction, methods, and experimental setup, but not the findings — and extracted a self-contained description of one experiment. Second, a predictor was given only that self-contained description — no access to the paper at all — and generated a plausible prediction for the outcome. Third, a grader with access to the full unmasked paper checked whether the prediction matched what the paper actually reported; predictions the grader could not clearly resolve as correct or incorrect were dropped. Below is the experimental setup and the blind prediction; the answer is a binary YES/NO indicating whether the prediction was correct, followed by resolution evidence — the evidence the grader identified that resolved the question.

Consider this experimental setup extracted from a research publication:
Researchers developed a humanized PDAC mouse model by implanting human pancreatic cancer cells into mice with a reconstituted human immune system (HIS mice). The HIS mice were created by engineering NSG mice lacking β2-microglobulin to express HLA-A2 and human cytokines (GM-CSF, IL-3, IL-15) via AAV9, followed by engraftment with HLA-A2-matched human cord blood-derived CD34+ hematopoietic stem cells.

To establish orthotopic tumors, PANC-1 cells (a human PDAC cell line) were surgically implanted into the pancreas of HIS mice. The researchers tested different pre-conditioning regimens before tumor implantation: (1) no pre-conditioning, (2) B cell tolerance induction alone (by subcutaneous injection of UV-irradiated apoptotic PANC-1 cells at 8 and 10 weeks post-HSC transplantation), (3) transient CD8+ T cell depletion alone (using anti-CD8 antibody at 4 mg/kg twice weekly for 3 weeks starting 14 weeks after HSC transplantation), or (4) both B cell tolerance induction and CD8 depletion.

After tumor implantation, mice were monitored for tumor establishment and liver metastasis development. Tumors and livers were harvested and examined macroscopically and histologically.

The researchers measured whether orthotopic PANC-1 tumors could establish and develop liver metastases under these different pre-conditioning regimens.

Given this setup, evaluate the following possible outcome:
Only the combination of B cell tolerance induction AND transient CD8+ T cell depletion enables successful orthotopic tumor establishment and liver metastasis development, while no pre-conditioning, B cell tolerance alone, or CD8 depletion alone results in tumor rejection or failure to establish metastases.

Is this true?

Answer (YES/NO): NO